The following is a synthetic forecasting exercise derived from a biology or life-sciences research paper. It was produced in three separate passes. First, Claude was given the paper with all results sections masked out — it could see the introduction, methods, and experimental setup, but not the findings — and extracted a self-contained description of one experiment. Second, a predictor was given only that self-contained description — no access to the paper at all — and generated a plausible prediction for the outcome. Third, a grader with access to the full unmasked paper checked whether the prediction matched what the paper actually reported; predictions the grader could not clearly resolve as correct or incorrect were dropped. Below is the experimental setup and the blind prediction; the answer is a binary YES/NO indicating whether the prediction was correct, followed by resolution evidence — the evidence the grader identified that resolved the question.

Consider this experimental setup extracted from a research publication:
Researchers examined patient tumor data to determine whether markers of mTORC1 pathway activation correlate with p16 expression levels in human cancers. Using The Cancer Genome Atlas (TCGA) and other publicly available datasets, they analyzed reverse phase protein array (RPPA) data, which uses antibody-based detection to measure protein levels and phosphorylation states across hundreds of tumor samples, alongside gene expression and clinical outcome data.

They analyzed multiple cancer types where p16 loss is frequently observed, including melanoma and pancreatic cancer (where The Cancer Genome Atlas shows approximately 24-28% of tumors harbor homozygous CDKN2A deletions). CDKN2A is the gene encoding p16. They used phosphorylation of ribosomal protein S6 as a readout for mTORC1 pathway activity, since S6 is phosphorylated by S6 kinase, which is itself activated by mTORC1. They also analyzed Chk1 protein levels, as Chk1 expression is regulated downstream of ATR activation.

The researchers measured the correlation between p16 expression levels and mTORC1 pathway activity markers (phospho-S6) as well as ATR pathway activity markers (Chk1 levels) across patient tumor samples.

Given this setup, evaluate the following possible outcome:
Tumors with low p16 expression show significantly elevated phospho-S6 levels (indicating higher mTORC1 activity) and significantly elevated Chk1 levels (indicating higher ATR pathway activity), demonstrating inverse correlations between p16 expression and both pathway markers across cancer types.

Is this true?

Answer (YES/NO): NO